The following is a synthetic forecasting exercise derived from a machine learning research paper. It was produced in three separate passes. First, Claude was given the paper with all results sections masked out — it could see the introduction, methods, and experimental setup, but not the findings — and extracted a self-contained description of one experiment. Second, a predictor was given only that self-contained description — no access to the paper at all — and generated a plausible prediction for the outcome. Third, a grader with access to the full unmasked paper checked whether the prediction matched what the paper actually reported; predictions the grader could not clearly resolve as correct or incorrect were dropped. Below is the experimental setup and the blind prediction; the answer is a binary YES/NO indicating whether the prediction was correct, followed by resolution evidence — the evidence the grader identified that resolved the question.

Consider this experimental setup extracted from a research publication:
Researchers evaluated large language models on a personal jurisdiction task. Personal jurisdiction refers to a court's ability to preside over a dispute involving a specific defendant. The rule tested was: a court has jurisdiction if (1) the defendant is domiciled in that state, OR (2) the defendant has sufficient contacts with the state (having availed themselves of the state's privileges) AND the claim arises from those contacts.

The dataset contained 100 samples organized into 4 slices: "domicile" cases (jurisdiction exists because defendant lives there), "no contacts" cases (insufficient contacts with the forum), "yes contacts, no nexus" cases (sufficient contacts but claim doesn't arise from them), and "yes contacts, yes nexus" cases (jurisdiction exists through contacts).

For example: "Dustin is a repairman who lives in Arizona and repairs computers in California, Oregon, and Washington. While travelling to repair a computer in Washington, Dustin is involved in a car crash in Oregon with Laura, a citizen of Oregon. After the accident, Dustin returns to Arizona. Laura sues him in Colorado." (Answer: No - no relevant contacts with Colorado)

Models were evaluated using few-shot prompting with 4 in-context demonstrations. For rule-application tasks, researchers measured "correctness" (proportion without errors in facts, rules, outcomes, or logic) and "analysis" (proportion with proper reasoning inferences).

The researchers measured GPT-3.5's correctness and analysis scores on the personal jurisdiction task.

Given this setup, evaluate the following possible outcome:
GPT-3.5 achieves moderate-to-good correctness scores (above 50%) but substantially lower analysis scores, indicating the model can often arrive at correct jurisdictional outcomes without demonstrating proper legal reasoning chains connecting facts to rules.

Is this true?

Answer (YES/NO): YES